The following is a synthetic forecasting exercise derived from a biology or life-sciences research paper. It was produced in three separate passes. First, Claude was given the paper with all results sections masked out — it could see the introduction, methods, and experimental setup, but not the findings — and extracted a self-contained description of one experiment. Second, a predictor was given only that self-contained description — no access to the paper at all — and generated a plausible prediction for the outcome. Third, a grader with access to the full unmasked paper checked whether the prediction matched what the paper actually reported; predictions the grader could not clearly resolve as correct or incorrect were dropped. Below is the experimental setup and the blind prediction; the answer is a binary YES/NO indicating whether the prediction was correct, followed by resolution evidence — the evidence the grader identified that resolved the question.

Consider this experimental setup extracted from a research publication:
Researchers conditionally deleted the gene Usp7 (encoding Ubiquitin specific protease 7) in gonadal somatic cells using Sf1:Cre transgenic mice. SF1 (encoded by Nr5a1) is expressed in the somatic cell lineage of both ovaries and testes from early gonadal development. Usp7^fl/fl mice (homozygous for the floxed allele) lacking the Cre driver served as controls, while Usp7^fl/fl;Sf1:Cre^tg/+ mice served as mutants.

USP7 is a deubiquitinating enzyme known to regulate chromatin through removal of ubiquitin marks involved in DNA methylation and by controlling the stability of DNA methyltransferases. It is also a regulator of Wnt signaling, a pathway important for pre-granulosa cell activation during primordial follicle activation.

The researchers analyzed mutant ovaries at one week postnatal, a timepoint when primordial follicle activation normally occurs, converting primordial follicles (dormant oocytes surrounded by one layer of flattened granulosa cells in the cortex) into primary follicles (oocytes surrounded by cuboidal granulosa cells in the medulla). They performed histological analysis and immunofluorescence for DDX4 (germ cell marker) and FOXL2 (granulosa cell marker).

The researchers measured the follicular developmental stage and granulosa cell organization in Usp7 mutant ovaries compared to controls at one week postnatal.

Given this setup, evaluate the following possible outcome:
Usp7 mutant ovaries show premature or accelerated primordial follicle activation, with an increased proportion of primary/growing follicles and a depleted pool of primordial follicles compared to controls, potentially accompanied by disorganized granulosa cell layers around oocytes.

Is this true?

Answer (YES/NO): NO